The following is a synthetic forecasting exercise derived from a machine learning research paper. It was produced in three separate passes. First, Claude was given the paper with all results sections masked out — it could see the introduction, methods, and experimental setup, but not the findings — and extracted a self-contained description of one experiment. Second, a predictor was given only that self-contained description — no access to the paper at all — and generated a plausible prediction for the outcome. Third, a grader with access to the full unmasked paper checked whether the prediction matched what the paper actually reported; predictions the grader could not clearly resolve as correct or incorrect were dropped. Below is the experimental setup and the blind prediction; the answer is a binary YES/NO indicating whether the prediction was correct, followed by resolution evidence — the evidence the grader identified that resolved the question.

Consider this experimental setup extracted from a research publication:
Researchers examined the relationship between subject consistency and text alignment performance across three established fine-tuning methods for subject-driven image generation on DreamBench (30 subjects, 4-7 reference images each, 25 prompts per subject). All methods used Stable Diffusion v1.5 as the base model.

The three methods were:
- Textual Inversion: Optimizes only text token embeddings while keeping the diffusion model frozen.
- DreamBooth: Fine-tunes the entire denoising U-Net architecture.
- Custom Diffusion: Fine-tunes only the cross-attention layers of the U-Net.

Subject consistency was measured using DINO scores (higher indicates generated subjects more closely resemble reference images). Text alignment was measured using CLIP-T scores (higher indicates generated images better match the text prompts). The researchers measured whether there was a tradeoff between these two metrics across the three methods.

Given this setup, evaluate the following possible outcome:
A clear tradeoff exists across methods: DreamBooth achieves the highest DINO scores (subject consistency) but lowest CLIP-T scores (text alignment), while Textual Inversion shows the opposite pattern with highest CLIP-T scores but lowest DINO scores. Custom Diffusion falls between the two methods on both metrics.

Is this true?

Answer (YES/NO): NO